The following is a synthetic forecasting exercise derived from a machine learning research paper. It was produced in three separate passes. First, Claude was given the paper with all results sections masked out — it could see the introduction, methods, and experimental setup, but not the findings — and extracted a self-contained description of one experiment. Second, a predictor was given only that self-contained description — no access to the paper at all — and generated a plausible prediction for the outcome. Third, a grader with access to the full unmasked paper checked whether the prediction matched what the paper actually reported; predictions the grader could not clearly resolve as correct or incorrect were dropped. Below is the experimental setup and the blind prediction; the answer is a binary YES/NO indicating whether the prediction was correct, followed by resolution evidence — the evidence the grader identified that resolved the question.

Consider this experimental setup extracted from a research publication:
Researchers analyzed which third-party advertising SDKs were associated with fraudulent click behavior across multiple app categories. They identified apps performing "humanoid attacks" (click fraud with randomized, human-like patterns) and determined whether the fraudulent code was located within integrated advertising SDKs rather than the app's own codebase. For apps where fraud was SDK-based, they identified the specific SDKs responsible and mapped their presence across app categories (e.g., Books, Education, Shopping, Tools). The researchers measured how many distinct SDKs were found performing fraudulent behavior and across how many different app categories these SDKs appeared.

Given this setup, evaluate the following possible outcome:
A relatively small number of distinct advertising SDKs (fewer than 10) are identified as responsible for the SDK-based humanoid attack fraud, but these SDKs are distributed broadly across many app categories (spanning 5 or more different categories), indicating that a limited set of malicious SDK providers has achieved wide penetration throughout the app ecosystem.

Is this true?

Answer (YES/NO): NO